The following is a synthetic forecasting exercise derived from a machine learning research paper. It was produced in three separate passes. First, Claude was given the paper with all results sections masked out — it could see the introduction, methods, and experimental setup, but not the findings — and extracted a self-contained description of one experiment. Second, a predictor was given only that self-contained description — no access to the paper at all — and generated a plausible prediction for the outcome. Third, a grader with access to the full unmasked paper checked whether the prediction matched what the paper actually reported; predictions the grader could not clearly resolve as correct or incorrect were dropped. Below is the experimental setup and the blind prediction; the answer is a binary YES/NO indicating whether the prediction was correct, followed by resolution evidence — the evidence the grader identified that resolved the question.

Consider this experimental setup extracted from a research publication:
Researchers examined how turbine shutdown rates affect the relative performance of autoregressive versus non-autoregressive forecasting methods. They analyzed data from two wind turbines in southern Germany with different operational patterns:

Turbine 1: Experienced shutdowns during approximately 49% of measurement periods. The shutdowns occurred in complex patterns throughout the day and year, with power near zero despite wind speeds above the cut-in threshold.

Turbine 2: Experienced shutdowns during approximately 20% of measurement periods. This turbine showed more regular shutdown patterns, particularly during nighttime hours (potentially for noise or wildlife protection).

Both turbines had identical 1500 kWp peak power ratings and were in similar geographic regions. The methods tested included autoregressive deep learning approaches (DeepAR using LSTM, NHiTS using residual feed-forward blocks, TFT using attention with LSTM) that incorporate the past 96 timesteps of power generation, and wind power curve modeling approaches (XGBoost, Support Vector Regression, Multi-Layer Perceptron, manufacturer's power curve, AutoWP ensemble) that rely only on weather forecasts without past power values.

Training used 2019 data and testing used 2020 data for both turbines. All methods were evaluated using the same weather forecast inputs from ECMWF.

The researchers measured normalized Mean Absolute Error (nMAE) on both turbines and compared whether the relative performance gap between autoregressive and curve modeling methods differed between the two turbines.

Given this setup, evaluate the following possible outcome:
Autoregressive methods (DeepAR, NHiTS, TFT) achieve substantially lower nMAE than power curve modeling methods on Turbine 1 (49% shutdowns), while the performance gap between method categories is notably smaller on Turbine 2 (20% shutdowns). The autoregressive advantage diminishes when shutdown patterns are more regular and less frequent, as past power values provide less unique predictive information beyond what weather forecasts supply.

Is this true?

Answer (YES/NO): NO